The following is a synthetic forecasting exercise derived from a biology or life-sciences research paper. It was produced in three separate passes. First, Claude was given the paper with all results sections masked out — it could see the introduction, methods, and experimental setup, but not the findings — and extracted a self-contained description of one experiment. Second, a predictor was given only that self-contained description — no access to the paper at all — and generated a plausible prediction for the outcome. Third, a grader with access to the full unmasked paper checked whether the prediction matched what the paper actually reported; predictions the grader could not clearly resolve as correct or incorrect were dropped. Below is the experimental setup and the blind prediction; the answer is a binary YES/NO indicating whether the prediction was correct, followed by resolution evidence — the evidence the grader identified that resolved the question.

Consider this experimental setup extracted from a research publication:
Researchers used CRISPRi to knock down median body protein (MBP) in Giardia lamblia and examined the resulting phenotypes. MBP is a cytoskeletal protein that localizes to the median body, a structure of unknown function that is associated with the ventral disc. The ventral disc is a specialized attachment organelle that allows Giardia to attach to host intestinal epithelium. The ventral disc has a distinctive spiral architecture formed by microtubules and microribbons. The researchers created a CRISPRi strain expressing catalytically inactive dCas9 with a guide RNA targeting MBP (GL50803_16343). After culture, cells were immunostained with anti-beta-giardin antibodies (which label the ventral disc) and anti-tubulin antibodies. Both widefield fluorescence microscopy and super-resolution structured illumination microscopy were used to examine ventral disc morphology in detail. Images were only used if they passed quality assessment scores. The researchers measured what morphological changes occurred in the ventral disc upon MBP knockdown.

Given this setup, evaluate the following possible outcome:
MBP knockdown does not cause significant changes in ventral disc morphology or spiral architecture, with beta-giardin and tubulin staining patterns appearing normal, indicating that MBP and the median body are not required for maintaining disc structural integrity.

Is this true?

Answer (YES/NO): NO